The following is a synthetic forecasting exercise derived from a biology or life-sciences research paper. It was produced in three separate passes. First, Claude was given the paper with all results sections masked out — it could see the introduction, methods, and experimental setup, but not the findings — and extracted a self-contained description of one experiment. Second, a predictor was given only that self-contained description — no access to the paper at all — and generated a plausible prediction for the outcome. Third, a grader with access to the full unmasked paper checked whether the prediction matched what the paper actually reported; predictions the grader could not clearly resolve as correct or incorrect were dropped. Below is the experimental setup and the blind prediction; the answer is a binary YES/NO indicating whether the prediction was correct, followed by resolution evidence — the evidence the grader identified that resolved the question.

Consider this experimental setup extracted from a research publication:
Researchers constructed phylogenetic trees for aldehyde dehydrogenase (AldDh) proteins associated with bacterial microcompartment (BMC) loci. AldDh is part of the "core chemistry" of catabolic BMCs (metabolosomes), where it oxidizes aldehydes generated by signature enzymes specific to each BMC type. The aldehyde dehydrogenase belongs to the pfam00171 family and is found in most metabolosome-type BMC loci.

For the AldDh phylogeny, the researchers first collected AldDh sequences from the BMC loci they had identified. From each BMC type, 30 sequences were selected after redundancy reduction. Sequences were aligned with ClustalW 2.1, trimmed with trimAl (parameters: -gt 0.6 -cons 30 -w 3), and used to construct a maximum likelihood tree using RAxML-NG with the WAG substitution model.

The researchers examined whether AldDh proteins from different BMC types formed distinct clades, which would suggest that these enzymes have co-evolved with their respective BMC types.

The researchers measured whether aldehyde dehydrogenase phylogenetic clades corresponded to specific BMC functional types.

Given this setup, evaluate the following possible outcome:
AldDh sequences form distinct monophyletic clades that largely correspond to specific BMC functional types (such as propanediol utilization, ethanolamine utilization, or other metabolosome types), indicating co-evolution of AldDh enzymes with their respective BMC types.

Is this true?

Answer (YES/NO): YES